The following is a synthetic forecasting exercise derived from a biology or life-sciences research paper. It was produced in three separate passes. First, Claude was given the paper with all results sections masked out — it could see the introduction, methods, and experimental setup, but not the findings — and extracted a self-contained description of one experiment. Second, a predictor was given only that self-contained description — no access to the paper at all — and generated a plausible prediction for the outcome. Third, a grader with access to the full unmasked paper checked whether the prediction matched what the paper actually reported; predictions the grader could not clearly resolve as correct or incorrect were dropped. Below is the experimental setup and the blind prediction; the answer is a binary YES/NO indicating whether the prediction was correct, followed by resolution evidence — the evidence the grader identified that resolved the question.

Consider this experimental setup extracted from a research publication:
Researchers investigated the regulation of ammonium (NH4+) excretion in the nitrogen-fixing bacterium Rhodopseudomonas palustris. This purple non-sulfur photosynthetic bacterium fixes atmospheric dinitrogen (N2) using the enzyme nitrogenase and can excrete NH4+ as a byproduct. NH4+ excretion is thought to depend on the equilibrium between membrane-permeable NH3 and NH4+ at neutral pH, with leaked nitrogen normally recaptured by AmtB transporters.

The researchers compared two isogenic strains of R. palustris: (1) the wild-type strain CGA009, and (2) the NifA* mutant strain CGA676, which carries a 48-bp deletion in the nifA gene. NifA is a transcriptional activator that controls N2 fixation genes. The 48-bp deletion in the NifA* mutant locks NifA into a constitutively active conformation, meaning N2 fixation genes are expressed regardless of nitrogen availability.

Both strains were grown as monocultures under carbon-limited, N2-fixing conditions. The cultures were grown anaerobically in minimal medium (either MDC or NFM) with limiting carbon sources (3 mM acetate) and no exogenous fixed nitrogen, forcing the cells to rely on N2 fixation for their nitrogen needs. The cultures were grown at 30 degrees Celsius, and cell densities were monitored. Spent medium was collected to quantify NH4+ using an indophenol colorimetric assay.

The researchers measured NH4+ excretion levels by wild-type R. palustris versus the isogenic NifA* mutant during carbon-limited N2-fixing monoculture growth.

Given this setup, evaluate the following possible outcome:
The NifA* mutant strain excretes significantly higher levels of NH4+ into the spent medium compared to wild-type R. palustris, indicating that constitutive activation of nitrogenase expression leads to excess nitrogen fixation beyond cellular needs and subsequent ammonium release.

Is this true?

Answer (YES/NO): YES